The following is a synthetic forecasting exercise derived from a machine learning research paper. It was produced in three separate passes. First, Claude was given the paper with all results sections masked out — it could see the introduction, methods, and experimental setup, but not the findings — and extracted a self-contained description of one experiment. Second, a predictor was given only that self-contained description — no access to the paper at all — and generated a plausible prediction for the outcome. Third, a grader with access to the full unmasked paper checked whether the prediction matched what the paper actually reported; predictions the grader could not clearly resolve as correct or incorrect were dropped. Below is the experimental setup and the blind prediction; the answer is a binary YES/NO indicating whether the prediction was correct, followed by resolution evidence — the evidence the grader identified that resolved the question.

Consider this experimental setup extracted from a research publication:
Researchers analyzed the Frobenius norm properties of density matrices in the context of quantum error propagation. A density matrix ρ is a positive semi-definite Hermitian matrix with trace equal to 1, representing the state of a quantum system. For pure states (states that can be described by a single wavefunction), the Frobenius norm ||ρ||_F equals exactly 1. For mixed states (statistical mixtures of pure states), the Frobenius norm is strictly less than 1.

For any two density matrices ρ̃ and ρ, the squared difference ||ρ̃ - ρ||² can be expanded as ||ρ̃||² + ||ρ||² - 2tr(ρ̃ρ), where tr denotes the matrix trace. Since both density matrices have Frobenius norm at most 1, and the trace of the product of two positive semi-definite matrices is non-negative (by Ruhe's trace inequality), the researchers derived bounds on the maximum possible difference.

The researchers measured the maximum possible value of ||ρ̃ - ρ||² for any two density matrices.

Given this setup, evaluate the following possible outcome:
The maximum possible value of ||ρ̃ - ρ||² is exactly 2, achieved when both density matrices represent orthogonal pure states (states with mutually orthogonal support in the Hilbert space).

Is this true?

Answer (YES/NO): YES